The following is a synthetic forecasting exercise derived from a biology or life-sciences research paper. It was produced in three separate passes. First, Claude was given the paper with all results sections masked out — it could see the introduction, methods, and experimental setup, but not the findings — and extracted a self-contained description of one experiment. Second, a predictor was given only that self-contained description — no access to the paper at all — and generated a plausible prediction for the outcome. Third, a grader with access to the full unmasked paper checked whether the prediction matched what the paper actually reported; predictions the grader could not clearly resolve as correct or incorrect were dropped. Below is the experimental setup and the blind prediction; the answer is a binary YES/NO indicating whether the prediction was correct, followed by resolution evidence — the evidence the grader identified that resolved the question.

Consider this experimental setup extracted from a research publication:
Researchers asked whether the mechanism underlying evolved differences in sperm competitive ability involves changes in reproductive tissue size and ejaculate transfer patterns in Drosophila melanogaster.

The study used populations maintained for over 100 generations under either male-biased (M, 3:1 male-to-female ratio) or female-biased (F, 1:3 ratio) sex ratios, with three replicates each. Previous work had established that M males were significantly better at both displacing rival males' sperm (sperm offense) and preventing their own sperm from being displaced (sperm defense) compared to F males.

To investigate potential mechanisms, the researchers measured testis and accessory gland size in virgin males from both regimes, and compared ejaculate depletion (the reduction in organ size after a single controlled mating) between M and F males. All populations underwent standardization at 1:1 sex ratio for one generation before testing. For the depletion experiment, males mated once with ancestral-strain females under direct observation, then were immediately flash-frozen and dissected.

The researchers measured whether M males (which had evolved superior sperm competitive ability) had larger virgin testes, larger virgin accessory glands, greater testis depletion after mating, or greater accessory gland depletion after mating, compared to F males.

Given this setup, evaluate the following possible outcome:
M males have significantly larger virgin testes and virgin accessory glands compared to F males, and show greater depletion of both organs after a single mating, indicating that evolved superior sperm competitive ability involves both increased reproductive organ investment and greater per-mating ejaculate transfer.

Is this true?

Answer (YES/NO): NO